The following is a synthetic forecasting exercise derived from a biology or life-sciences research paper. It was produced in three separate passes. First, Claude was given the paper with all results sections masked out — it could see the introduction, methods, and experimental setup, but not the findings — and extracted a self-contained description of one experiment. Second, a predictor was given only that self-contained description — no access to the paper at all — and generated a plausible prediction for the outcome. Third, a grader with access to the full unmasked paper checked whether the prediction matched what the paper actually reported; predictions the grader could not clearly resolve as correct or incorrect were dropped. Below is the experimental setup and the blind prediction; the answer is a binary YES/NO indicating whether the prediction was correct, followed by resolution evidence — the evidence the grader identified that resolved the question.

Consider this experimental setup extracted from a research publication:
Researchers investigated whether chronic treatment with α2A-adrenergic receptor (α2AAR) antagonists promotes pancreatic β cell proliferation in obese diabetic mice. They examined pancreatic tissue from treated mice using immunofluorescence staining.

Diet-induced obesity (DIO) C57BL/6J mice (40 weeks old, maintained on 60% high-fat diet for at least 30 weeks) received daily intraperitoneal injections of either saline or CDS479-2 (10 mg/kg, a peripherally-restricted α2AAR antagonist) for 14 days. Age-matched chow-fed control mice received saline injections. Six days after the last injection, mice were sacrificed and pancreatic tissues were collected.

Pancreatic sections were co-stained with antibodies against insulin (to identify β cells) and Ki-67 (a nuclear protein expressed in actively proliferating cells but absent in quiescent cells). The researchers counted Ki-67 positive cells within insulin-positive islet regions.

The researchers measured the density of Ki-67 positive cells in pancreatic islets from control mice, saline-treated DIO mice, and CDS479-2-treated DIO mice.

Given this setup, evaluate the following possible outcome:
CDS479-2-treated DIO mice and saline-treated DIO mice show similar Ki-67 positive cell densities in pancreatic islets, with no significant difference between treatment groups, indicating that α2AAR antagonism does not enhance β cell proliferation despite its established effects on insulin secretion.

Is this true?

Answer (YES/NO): NO